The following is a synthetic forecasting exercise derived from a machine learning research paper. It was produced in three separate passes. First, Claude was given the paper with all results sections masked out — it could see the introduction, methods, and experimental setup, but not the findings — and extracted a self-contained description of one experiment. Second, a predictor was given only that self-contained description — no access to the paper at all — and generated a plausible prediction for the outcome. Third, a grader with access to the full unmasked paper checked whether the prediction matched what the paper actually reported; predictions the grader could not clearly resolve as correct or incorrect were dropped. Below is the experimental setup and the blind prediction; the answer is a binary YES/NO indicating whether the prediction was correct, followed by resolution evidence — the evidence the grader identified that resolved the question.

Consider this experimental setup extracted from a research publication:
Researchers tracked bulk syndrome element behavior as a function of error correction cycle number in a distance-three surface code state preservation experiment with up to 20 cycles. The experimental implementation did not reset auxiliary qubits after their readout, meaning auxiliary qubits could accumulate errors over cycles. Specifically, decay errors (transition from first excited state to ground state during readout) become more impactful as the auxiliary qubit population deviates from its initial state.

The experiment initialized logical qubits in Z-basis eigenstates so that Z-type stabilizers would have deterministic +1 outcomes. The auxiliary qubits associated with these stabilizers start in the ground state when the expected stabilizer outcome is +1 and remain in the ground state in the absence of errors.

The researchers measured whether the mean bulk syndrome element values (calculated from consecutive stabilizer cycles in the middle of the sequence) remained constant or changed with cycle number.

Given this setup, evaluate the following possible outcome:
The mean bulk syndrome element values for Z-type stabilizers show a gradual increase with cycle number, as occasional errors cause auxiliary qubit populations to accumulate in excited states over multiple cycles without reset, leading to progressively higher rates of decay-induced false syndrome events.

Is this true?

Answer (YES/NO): YES